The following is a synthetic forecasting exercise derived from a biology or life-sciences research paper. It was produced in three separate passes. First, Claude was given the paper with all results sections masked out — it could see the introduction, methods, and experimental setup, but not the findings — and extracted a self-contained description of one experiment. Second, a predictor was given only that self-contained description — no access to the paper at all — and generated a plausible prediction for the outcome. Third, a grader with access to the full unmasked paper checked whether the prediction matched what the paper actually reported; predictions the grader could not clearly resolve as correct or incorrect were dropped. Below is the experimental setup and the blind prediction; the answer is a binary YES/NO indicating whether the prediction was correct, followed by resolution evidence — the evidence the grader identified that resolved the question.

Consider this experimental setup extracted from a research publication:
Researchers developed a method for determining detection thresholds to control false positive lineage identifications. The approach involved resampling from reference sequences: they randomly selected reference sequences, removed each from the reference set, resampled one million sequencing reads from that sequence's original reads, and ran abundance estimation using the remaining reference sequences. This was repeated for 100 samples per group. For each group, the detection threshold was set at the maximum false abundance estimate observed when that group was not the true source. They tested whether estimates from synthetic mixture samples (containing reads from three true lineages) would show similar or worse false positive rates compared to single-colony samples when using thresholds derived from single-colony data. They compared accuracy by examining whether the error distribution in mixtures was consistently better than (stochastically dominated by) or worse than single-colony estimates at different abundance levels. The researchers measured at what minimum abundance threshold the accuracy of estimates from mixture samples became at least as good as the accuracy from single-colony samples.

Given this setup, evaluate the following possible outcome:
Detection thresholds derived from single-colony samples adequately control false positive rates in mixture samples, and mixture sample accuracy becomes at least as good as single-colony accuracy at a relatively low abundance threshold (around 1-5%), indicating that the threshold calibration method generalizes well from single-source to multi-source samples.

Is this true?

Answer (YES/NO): YES